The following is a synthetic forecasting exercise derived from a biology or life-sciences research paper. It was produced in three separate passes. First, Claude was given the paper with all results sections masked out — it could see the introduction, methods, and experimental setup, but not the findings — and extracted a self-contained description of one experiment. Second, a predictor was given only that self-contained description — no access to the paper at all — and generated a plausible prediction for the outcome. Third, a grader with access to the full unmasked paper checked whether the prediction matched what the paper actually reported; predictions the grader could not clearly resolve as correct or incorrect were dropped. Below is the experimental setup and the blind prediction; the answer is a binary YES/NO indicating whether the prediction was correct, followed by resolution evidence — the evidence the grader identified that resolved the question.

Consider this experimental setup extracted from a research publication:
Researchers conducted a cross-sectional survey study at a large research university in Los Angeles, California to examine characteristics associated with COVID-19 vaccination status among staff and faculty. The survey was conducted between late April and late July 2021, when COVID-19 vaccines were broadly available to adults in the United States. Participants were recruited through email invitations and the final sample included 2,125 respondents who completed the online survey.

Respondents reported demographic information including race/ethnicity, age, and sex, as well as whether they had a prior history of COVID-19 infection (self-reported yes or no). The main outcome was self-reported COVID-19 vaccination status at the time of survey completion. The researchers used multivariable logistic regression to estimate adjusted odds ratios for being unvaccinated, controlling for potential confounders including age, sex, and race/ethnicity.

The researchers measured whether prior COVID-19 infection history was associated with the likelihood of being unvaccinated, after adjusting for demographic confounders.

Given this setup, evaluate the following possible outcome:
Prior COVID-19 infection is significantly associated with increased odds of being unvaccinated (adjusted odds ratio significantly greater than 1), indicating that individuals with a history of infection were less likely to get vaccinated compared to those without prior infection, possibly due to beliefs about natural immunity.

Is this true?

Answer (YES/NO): NO